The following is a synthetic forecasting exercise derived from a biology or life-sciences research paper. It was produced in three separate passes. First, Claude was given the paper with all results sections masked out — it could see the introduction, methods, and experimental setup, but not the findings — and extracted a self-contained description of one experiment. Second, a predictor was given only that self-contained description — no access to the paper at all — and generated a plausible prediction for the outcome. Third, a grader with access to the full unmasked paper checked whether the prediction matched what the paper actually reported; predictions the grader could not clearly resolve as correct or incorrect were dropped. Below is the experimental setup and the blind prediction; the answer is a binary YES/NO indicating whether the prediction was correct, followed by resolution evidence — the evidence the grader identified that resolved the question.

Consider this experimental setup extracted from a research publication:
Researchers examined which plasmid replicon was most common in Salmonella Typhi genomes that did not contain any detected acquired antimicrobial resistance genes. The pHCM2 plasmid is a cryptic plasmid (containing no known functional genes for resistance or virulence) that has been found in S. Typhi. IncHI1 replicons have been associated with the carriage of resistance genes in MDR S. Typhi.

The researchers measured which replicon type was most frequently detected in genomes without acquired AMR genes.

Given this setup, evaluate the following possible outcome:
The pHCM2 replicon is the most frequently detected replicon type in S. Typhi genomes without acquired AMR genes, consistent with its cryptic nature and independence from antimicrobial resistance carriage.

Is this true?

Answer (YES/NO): YES